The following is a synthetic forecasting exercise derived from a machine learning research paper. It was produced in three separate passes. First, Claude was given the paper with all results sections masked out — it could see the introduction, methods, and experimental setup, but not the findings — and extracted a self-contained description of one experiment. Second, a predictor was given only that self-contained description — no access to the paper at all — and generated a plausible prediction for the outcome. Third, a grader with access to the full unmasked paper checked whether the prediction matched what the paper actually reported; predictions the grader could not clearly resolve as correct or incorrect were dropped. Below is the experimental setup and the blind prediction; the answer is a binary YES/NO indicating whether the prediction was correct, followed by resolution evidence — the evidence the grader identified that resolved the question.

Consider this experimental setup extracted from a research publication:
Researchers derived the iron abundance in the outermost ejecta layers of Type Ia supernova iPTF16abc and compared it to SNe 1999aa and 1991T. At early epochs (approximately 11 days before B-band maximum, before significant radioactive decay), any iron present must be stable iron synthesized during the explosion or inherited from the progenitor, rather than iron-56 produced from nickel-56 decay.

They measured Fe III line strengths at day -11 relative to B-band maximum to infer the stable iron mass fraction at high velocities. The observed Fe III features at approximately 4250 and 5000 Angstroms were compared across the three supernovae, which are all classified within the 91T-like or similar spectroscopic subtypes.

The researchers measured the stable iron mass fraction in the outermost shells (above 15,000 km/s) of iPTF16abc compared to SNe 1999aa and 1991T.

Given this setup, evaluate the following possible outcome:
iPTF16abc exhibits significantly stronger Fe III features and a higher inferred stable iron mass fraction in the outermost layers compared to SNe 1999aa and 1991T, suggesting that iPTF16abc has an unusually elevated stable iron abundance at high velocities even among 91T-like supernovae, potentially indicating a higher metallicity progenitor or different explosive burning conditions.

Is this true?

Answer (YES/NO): NO